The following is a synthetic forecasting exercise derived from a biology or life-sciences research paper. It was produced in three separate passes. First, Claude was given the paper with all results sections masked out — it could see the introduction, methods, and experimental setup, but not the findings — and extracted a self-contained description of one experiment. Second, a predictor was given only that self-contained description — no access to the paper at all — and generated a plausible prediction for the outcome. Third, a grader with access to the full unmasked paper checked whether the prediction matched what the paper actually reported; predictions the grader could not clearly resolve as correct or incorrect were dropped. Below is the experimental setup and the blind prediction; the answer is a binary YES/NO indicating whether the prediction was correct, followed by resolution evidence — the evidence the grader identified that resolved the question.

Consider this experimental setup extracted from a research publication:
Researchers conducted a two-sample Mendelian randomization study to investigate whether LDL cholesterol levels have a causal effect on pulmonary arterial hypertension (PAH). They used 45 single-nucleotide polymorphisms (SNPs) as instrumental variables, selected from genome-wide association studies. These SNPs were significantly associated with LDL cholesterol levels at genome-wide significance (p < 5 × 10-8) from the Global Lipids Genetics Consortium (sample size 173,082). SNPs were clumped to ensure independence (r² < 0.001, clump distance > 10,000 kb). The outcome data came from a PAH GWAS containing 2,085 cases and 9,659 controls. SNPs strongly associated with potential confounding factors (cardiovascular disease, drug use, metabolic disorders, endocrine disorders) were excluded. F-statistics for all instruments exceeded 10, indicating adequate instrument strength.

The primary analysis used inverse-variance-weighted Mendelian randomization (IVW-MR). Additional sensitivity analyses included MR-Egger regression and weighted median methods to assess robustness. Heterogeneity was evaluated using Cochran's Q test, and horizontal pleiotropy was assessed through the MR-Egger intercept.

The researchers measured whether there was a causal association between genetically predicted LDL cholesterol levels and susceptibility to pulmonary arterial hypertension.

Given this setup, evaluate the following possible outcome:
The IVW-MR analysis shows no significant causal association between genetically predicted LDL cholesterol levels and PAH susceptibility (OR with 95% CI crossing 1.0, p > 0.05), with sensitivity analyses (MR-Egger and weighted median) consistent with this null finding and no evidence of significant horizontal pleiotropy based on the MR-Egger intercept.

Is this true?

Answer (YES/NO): YES